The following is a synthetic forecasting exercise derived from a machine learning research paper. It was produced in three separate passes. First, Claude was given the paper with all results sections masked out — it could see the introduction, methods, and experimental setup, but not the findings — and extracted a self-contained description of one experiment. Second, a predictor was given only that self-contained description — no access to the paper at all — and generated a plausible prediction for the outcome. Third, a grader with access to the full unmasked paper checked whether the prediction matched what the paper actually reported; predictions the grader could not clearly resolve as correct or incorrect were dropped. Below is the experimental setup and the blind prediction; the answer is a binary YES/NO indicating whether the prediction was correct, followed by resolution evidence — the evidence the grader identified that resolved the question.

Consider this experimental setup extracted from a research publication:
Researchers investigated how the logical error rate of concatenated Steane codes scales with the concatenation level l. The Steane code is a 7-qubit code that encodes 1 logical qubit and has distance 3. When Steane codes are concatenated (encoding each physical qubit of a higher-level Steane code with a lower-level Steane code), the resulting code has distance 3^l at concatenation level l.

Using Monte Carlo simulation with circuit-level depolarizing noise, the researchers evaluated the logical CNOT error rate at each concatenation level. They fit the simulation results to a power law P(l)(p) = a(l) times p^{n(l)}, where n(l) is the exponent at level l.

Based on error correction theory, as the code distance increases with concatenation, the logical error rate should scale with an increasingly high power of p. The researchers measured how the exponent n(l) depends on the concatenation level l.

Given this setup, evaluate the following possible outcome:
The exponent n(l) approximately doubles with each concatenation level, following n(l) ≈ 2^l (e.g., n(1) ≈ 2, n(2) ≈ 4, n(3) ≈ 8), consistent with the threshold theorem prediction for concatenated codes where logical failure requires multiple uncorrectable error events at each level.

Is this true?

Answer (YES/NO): YES